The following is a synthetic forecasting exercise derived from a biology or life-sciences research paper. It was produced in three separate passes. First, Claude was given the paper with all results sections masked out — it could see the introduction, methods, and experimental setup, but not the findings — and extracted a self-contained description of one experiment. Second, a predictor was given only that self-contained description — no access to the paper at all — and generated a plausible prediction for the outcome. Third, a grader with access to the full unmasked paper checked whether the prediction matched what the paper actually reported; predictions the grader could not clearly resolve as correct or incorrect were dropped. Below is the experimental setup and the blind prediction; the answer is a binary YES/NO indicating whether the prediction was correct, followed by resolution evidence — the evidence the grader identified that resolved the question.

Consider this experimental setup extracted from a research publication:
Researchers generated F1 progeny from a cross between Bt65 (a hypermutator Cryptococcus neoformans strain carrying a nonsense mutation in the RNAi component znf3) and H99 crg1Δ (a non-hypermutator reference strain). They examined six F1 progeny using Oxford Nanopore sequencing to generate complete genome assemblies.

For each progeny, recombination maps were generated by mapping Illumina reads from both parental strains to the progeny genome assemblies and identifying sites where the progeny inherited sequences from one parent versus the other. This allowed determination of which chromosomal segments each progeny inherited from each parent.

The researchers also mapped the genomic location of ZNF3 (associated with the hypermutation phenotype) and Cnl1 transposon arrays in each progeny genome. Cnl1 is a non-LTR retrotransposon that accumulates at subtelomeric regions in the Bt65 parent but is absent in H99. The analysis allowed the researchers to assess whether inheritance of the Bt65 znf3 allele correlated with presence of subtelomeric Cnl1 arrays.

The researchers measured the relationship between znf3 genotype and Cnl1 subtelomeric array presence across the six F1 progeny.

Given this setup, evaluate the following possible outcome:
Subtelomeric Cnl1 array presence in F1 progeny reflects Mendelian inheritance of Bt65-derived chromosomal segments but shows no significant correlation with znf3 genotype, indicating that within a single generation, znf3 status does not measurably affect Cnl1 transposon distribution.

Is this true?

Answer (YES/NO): NO